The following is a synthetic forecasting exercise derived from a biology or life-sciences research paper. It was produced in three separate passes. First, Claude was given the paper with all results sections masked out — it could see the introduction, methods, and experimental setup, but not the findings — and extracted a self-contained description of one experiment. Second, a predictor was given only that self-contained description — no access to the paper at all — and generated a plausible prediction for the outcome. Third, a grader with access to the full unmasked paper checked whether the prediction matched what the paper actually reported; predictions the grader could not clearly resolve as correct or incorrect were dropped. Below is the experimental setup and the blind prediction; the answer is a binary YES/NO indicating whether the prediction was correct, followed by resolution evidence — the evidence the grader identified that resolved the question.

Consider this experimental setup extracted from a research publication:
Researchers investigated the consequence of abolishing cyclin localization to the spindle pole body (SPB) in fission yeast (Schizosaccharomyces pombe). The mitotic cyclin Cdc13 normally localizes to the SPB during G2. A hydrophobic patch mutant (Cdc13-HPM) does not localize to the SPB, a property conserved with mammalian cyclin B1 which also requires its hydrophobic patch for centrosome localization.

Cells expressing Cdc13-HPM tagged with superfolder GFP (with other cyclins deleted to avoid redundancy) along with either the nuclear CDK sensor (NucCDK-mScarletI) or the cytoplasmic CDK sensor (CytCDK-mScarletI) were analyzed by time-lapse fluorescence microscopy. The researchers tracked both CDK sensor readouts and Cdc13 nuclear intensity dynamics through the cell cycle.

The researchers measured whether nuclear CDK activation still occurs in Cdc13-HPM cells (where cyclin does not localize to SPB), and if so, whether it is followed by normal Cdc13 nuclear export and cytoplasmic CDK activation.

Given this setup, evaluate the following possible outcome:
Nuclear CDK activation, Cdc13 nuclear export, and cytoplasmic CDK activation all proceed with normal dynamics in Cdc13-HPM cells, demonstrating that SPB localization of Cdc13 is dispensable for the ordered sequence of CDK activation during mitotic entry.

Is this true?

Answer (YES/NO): NO